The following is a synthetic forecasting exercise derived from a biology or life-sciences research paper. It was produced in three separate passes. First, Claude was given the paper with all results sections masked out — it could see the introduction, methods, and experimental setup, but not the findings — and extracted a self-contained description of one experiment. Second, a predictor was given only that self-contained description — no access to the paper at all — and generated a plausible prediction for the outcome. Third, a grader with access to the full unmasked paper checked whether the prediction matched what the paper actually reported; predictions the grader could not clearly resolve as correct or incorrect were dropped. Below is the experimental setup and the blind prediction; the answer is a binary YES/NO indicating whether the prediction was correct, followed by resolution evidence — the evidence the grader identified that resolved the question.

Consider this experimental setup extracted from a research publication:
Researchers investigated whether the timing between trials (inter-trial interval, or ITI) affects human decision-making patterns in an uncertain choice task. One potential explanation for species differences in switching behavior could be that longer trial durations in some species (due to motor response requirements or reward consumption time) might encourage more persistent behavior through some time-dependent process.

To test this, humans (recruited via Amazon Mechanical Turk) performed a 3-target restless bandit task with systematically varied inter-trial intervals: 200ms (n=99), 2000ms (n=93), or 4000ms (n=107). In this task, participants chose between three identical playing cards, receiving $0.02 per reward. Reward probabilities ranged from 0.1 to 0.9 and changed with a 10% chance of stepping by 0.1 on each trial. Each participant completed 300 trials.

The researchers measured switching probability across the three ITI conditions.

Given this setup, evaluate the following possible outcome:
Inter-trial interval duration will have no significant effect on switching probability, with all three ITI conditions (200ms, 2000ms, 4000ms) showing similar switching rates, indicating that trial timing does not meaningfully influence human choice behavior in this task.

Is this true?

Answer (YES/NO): YES